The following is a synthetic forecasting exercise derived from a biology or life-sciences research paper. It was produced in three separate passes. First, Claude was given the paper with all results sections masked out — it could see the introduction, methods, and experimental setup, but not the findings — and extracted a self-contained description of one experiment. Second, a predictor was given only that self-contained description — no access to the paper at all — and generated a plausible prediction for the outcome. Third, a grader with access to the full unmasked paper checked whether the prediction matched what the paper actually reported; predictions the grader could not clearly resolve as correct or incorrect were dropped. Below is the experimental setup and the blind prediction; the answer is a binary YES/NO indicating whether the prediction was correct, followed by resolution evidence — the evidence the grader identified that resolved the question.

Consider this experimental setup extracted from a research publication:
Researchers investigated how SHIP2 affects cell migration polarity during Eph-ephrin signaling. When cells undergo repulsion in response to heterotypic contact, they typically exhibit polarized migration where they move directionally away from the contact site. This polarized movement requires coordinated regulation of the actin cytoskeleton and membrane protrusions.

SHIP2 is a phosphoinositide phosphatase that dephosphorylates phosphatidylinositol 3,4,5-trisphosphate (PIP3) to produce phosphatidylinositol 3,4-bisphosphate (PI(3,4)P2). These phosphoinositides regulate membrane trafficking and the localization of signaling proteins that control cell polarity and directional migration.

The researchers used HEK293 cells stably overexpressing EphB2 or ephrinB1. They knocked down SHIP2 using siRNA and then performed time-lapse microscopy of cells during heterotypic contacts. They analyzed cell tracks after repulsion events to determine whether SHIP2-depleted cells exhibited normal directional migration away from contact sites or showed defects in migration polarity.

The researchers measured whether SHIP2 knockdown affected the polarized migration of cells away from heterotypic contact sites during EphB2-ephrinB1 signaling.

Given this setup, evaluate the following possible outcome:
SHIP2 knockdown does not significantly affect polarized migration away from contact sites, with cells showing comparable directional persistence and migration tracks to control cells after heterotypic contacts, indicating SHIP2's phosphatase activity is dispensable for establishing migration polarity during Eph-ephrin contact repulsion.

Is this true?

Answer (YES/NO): NO